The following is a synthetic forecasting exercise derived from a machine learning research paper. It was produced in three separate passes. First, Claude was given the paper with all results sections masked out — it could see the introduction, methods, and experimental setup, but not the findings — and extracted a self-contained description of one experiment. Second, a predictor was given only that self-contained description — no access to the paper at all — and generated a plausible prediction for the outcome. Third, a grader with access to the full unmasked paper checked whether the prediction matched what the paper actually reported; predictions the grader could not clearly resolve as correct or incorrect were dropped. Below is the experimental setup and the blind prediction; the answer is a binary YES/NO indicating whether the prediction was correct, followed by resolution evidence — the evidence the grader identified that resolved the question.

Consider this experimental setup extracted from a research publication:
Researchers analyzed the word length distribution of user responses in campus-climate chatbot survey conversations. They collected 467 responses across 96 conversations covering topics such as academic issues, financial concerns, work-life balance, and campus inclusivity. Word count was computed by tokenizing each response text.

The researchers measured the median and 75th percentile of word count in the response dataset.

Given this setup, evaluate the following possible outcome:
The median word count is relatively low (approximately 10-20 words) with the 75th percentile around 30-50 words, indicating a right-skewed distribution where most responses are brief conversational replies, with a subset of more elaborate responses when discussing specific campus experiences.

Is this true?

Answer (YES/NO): YES